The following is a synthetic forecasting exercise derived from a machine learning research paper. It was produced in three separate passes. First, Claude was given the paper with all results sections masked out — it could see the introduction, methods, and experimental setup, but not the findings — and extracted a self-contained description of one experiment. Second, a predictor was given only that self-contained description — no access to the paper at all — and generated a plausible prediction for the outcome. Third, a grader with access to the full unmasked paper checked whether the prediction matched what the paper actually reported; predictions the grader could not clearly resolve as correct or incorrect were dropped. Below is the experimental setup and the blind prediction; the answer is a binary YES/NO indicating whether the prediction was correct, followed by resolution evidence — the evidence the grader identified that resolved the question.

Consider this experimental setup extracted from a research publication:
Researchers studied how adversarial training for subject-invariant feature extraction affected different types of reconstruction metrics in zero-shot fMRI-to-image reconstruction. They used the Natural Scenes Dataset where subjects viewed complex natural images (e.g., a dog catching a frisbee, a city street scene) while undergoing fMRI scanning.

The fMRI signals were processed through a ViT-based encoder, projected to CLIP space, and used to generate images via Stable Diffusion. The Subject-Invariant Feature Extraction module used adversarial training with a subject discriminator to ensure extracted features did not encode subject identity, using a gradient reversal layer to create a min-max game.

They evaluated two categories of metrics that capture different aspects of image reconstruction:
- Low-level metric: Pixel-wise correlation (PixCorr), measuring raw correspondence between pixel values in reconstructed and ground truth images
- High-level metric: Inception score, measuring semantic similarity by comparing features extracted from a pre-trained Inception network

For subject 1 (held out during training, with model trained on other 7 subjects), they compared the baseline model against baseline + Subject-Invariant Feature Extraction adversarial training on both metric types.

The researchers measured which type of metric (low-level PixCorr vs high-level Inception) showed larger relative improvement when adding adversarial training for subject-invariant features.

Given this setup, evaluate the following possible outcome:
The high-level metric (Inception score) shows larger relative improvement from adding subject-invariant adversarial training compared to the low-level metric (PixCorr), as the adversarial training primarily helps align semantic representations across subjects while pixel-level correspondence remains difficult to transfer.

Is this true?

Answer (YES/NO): NO